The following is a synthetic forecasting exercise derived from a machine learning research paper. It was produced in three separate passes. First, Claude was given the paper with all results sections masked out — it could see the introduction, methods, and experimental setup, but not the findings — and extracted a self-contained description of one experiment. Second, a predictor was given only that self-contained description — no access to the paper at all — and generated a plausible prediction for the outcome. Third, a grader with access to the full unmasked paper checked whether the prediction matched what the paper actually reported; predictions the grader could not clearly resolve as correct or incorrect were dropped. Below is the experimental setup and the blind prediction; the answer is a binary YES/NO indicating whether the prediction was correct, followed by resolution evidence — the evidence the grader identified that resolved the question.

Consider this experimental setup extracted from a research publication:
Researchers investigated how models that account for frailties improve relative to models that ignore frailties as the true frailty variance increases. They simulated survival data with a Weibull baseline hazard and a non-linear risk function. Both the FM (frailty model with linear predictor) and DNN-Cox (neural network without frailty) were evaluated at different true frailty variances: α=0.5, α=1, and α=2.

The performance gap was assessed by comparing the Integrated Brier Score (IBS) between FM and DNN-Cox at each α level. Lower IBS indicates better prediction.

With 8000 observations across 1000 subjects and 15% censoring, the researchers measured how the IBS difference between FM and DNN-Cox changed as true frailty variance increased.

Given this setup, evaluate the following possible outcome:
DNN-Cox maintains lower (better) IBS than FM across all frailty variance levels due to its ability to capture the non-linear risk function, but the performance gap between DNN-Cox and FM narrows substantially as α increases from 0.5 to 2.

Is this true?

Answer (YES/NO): NO